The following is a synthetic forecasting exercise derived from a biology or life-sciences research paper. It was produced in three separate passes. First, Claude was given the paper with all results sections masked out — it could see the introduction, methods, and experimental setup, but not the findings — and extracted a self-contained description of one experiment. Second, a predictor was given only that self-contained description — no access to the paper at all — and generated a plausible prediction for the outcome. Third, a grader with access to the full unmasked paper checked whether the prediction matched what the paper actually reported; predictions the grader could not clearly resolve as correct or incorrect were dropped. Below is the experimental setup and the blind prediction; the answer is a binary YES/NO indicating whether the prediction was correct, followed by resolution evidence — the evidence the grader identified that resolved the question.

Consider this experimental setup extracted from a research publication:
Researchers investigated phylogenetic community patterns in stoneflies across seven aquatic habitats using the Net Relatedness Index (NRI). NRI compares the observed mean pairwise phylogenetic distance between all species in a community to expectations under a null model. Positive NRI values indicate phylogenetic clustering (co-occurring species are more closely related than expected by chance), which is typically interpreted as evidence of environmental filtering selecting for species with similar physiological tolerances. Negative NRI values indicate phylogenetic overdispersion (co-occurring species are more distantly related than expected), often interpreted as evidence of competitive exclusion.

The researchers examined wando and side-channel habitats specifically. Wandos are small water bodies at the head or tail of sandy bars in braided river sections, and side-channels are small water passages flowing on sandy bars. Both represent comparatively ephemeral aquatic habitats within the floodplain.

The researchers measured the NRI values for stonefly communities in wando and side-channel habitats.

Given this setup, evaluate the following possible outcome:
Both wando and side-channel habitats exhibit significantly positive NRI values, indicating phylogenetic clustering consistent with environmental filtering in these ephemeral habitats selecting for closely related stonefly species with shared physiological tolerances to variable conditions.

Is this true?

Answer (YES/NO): NO